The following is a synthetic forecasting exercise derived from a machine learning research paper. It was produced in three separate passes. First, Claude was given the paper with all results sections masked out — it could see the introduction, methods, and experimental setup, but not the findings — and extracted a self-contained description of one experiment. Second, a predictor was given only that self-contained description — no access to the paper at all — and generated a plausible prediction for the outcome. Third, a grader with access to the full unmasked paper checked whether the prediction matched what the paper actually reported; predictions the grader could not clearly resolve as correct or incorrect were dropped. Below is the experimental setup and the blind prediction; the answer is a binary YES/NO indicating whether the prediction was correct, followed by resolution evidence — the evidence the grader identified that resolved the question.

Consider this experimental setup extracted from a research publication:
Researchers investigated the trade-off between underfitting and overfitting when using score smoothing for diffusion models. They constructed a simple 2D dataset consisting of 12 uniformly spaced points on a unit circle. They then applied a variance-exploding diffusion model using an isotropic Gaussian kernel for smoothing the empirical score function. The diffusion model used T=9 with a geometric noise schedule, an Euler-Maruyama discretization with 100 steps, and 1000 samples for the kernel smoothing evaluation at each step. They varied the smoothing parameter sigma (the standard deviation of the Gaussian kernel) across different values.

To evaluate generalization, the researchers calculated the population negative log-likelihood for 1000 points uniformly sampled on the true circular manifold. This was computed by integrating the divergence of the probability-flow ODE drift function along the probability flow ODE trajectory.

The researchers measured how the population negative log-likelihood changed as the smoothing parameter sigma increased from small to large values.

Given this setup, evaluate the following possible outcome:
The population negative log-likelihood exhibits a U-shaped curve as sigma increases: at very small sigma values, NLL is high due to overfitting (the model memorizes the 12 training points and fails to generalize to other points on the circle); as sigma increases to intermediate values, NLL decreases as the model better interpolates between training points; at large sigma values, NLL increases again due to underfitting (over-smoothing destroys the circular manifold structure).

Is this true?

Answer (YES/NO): YES